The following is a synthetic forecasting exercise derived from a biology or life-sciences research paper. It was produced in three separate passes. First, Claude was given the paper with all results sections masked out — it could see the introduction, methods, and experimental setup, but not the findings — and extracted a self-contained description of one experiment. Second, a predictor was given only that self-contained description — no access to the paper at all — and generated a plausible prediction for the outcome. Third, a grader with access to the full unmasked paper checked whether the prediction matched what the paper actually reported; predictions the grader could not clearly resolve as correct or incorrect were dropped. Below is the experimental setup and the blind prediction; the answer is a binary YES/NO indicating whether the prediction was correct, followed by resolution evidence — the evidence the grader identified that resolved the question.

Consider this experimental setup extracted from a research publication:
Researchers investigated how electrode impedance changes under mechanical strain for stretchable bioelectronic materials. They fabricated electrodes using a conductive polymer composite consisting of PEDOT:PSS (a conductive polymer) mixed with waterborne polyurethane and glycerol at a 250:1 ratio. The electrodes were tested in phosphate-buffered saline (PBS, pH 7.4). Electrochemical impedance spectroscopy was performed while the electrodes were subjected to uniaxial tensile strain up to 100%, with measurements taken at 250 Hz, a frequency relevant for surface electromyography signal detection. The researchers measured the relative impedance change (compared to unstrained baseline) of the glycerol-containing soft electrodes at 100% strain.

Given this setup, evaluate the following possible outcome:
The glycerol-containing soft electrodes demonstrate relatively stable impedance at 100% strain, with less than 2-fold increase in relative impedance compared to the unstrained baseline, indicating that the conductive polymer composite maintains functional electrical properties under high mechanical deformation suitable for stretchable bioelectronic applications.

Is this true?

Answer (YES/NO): YES